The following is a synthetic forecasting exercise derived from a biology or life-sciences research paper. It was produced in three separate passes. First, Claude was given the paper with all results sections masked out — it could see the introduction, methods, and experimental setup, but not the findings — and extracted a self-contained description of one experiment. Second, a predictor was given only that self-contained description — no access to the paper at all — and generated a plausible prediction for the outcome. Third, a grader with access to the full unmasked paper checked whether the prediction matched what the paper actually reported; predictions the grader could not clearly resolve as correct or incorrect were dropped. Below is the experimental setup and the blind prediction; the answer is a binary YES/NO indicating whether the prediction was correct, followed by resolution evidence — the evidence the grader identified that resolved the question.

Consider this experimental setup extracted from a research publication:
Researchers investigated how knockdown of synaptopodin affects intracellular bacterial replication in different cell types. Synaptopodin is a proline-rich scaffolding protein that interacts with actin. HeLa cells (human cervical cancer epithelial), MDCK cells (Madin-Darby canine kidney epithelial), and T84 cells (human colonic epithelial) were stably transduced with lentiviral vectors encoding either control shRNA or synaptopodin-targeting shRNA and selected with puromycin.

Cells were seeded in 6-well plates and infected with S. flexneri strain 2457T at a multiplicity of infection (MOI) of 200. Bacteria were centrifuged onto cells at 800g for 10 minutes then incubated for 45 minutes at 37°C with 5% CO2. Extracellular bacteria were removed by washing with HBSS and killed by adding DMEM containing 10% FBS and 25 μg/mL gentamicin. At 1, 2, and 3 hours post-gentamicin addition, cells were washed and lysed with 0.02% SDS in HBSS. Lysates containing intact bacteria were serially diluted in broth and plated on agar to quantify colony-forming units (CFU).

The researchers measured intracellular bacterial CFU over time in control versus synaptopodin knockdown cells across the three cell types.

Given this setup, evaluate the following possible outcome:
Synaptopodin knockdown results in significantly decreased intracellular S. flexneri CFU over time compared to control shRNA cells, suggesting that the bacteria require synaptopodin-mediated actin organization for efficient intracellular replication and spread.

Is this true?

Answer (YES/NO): NO